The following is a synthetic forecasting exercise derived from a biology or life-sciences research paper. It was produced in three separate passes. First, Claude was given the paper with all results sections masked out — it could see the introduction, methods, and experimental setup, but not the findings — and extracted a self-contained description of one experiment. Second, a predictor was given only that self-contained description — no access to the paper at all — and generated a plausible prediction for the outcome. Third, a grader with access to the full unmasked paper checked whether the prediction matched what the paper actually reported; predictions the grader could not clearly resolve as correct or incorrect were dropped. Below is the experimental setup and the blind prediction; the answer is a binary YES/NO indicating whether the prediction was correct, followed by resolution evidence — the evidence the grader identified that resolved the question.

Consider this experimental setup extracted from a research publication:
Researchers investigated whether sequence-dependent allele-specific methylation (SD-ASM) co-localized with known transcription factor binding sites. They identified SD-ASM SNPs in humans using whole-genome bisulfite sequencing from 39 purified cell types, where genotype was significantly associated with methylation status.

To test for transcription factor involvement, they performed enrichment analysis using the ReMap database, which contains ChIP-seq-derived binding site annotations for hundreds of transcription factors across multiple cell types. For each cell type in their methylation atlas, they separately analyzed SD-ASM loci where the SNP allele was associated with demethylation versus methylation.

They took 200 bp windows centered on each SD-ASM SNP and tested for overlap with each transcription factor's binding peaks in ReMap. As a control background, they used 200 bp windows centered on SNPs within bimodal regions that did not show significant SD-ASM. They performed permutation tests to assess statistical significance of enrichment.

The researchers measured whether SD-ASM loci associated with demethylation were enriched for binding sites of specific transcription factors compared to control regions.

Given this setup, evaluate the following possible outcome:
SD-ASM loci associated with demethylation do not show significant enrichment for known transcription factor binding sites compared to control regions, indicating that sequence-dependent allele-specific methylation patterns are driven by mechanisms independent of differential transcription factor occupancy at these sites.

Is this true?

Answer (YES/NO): NO